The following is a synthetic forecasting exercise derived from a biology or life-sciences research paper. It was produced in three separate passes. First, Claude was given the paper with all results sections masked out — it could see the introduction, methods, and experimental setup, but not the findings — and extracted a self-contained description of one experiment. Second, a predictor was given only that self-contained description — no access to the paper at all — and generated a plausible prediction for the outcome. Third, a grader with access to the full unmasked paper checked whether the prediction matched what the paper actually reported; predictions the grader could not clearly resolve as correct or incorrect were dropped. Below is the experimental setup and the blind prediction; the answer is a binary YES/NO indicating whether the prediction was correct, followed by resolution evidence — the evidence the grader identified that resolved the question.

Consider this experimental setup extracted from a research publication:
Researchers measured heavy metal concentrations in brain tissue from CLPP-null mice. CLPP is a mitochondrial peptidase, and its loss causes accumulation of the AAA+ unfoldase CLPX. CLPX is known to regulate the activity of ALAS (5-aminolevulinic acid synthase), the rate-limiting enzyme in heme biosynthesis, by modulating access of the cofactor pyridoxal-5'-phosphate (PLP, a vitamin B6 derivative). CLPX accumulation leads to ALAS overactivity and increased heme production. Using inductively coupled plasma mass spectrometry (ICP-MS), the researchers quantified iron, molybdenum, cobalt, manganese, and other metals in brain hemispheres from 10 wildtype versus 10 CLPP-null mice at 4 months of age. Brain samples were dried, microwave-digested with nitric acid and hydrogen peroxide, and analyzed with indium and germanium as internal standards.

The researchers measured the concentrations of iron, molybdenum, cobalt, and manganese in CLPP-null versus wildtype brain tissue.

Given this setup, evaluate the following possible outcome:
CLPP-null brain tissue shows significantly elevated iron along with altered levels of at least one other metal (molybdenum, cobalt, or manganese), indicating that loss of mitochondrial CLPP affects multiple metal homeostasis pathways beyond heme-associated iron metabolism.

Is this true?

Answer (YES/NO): YES